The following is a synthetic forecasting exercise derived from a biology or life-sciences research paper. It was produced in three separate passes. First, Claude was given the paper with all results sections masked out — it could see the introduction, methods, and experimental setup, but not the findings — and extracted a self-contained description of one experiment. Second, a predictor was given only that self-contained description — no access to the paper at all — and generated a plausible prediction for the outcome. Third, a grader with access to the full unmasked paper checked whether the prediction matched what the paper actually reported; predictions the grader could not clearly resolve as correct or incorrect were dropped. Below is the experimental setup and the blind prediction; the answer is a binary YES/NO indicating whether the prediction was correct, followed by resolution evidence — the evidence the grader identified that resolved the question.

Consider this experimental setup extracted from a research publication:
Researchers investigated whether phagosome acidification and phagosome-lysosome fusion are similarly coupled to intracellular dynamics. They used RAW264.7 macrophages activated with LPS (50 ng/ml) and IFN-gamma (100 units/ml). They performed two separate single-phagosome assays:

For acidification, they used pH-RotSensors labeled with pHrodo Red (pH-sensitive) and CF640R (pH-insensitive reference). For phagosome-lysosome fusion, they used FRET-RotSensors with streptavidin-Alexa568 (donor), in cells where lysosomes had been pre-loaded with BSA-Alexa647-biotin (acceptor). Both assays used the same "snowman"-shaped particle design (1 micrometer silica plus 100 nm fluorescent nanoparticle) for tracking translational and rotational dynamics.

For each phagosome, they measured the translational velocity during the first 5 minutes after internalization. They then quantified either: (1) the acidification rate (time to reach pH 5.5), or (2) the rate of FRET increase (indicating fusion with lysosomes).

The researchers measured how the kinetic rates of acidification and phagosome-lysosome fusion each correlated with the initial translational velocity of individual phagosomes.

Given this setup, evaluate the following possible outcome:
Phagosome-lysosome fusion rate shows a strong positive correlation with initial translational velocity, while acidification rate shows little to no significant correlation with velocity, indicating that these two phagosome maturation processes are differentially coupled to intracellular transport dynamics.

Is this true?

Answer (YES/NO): NO